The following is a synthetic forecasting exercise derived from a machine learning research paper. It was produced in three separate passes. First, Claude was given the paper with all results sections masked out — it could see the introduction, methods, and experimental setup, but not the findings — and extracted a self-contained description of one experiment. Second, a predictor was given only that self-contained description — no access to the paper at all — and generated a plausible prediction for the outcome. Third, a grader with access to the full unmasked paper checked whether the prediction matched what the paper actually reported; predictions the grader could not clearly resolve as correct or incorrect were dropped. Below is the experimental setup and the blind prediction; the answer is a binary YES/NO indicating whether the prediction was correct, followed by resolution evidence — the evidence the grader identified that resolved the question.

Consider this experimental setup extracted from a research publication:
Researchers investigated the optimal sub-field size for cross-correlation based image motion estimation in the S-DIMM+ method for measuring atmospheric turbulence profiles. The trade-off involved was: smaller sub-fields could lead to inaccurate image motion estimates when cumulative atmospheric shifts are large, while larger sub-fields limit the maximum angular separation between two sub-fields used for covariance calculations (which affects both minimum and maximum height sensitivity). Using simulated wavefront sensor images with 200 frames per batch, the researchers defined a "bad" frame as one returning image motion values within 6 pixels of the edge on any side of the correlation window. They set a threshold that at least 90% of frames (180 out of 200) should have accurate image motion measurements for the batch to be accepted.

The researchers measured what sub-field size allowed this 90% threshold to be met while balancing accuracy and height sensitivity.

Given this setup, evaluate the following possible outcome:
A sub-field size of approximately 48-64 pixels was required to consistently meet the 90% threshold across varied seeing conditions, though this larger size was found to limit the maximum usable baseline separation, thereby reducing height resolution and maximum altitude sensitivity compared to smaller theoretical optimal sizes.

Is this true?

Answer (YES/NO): NO